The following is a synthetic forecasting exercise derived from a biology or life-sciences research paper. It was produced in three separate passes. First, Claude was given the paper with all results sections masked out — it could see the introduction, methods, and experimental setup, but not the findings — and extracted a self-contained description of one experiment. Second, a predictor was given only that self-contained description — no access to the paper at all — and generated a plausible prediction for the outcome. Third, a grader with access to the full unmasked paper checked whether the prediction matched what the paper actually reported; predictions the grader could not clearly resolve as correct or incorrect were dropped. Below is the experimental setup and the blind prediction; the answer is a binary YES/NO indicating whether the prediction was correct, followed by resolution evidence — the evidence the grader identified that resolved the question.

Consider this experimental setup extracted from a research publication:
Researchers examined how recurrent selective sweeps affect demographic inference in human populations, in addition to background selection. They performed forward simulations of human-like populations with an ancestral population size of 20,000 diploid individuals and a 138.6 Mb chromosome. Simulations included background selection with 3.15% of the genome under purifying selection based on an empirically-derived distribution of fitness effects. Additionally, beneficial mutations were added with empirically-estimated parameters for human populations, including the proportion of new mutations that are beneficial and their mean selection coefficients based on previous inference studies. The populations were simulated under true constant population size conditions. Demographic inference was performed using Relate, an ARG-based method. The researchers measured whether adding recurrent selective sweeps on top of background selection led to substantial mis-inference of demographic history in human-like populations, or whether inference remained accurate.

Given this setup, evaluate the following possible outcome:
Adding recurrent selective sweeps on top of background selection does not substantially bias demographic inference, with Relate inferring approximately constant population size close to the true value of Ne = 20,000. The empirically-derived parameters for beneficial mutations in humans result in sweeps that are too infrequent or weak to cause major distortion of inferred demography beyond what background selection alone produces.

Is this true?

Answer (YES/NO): YES